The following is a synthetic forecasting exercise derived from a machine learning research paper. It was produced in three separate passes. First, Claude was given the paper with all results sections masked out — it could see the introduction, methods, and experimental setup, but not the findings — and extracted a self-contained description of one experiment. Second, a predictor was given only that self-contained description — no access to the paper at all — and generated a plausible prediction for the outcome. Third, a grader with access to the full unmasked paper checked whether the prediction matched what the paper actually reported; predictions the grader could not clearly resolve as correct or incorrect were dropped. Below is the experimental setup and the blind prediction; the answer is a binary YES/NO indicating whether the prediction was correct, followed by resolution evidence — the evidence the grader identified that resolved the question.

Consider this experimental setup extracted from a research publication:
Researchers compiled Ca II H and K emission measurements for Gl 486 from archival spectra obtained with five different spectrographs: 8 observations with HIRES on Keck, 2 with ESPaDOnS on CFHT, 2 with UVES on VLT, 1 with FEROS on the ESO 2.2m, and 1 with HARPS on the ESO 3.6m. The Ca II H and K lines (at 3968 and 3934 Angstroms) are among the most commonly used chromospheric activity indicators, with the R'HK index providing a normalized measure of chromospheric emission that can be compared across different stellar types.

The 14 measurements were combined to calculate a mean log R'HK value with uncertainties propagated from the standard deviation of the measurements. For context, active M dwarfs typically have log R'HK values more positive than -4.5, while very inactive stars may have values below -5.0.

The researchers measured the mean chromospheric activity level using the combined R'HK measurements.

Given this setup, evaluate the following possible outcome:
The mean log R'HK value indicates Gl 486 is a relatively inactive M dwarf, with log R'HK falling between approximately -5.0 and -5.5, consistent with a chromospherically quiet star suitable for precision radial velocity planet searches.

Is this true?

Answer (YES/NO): YES